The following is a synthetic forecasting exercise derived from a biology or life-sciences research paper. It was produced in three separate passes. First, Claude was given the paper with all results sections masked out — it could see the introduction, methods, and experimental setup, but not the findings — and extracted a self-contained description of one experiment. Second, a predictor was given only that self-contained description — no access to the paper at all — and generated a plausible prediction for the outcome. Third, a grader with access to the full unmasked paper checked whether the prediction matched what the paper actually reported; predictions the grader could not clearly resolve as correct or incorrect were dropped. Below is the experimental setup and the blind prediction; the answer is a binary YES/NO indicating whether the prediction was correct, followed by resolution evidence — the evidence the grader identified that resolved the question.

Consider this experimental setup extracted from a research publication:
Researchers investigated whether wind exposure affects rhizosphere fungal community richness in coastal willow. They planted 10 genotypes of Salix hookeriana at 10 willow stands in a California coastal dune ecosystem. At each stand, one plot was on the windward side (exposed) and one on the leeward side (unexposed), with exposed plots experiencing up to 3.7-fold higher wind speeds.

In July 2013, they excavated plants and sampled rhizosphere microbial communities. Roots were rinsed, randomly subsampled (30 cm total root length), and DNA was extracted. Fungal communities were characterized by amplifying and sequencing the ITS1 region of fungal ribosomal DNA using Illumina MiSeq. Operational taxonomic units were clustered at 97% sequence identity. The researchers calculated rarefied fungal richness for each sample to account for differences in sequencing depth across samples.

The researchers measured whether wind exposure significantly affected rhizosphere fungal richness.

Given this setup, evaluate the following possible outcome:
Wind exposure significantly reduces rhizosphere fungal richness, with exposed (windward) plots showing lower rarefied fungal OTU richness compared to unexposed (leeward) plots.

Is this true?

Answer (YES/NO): NO